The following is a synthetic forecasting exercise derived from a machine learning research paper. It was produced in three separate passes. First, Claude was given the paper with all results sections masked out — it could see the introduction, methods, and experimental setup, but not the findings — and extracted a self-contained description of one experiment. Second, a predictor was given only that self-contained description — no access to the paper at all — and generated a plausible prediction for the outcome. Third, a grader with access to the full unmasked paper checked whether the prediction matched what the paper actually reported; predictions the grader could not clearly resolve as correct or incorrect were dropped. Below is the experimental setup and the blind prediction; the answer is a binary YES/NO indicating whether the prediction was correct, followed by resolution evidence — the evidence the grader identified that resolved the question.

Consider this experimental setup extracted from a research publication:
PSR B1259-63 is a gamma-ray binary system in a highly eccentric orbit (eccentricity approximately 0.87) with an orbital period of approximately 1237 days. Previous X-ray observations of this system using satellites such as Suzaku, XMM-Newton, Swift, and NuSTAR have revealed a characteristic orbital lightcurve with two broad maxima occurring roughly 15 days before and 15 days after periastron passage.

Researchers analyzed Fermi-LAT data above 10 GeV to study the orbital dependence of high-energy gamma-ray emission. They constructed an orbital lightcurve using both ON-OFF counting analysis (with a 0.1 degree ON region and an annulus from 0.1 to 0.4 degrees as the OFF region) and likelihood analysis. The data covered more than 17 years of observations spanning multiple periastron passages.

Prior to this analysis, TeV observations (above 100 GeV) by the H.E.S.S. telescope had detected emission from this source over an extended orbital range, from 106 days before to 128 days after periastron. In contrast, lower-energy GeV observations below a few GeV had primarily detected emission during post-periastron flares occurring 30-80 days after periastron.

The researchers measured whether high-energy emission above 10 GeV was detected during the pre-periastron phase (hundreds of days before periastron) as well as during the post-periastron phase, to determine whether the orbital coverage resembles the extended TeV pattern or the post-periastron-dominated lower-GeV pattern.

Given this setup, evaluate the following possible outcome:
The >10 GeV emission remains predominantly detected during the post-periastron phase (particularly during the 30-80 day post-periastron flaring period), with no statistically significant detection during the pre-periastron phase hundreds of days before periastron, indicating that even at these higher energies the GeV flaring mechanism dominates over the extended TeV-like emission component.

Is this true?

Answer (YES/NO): NO